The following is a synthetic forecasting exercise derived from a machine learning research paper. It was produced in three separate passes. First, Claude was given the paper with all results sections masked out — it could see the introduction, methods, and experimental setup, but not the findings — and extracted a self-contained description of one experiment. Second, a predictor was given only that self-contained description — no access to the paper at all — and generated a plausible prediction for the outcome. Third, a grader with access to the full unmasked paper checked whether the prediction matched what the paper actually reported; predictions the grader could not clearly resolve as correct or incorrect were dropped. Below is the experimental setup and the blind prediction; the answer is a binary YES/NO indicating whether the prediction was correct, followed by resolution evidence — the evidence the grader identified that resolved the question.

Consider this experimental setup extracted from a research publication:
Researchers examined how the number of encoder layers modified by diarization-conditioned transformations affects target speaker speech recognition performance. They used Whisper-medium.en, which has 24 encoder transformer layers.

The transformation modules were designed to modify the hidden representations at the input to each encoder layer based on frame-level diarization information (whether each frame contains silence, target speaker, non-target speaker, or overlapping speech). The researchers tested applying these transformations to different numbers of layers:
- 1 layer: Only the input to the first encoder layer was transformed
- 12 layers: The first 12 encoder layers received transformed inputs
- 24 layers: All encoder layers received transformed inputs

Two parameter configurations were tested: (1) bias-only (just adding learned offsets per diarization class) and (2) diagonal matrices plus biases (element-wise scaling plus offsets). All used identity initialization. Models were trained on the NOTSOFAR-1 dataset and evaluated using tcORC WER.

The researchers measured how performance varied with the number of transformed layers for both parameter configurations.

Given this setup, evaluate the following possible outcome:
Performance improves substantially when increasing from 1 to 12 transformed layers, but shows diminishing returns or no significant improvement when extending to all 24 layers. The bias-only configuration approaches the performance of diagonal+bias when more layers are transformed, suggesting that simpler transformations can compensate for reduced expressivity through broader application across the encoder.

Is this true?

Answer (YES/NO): NO